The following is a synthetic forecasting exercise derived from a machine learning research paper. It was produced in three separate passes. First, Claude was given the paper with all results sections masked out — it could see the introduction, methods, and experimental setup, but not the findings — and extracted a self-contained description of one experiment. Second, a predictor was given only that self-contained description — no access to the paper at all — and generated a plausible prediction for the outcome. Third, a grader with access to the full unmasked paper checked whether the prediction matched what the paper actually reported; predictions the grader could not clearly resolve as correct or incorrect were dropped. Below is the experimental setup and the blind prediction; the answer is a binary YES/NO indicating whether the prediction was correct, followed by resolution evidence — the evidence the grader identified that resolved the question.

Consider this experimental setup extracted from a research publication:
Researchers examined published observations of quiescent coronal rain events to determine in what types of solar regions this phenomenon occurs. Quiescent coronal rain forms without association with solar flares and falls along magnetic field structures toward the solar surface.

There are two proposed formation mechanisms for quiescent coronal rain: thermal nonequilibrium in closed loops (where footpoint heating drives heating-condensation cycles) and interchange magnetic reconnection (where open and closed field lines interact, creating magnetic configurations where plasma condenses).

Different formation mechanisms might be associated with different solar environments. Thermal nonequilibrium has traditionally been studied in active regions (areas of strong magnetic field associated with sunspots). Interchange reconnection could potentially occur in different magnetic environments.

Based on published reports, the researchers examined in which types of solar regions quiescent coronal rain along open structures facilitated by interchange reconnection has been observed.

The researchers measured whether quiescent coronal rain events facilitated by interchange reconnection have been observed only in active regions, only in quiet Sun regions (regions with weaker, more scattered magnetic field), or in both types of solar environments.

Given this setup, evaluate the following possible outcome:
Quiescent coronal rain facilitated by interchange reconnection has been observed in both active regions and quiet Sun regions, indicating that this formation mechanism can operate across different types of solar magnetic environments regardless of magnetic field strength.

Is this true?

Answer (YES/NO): YES